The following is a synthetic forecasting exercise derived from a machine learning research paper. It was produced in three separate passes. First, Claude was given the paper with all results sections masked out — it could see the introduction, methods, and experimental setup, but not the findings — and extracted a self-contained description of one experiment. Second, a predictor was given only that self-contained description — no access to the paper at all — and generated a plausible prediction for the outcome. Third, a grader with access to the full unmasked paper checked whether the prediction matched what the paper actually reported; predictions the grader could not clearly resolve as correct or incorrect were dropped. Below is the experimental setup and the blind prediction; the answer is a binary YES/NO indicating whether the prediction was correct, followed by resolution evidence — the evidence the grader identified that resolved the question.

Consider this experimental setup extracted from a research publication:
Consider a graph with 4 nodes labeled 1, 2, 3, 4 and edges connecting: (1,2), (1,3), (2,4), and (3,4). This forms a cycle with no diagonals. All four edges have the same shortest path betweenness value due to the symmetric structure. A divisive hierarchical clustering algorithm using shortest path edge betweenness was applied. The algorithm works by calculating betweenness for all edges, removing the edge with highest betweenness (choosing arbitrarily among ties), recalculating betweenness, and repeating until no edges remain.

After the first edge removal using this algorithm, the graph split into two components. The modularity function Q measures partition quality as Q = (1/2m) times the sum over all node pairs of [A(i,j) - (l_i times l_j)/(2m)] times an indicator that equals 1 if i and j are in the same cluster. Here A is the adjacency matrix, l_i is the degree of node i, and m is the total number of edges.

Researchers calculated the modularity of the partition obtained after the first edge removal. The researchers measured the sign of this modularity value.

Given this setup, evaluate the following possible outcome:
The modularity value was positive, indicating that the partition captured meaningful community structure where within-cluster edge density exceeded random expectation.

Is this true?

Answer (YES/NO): NO